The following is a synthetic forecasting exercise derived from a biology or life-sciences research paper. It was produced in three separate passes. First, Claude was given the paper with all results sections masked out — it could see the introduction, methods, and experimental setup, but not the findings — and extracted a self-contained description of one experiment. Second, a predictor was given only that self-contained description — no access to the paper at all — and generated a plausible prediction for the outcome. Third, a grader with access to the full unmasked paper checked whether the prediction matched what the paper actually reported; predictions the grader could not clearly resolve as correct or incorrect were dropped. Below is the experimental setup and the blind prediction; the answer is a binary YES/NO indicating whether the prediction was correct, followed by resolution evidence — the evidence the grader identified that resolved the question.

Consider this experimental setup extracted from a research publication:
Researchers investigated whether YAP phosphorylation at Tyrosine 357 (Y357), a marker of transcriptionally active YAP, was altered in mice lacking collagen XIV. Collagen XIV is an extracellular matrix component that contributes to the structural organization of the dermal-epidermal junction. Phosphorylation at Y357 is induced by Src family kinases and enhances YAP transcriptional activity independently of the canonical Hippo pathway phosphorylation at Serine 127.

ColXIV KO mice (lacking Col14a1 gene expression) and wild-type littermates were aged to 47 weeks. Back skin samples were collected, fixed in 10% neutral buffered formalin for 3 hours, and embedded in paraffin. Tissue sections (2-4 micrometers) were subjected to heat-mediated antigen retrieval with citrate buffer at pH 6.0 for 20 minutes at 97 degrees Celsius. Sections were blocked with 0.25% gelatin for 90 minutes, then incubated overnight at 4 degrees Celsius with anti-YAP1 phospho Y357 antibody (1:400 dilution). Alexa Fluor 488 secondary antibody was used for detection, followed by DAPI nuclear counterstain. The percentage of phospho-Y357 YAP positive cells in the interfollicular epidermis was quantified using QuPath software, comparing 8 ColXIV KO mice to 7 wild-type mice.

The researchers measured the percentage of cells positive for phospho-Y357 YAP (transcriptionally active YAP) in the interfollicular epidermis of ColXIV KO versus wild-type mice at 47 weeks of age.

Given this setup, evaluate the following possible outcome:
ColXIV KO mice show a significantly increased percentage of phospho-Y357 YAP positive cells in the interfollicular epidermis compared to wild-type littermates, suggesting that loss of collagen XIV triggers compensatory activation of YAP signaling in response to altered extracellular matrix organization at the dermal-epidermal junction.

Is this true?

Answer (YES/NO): NO